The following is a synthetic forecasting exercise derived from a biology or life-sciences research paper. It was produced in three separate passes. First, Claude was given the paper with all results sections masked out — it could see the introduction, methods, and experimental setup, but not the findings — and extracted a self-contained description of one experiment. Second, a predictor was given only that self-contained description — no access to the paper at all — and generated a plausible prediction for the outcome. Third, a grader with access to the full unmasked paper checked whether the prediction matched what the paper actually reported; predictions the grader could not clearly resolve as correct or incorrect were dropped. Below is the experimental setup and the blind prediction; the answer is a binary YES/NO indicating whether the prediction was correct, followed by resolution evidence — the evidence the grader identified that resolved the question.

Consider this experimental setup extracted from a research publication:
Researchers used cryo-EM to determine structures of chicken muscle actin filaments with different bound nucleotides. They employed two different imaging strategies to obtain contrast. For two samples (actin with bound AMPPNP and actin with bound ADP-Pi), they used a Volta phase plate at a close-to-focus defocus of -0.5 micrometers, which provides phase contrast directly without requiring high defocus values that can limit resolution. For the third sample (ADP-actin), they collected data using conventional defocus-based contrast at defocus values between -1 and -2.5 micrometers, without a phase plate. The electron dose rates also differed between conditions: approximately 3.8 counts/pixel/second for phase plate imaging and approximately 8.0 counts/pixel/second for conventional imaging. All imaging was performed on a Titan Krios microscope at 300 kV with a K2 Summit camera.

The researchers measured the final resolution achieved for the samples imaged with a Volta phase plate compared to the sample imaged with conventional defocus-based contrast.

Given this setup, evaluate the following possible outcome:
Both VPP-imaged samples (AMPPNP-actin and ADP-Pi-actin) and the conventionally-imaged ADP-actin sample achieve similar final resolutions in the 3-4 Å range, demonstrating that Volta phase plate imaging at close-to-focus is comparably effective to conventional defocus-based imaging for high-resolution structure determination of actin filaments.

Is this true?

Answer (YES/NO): YES